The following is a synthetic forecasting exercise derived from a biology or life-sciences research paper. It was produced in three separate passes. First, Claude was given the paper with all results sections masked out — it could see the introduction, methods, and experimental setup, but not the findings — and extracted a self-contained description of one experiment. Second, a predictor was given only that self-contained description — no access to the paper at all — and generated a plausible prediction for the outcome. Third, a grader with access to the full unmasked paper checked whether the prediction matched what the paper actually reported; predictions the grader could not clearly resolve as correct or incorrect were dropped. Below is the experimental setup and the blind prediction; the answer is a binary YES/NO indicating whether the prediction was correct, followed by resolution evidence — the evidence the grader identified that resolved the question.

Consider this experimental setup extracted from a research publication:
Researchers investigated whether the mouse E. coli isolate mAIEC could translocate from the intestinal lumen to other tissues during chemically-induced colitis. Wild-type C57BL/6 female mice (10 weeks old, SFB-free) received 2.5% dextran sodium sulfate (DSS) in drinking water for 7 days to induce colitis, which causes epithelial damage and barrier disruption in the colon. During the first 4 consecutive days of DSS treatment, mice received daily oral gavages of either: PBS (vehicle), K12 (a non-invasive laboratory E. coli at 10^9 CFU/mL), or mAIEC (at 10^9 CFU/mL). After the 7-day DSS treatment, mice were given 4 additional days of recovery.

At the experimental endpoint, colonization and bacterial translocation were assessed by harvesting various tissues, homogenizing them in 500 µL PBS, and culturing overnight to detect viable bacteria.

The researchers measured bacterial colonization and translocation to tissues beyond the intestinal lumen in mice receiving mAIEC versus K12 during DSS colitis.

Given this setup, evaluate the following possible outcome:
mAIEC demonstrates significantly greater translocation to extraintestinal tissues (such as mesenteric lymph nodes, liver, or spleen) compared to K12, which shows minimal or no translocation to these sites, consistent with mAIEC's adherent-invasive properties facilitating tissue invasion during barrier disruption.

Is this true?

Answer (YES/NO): NO